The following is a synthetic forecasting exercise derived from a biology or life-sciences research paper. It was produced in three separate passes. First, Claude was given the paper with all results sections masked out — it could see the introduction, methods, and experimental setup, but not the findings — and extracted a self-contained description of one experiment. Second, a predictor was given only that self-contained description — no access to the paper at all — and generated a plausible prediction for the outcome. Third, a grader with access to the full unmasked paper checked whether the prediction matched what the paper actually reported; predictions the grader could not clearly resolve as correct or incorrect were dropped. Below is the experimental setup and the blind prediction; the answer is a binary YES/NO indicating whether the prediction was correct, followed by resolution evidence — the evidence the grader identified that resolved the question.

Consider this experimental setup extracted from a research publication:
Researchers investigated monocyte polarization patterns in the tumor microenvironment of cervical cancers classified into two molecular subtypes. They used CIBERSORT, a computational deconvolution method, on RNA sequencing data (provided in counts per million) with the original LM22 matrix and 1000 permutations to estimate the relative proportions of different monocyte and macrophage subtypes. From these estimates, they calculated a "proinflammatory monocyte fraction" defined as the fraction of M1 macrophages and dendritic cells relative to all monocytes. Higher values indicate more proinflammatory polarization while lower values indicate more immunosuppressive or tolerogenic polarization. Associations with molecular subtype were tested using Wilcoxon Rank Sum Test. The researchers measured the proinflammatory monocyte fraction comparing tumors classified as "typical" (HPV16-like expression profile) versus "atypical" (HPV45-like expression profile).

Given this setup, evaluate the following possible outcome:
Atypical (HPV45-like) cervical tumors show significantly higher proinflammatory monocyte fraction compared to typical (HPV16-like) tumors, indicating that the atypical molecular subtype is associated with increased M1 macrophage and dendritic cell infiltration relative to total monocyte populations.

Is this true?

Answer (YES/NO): NO